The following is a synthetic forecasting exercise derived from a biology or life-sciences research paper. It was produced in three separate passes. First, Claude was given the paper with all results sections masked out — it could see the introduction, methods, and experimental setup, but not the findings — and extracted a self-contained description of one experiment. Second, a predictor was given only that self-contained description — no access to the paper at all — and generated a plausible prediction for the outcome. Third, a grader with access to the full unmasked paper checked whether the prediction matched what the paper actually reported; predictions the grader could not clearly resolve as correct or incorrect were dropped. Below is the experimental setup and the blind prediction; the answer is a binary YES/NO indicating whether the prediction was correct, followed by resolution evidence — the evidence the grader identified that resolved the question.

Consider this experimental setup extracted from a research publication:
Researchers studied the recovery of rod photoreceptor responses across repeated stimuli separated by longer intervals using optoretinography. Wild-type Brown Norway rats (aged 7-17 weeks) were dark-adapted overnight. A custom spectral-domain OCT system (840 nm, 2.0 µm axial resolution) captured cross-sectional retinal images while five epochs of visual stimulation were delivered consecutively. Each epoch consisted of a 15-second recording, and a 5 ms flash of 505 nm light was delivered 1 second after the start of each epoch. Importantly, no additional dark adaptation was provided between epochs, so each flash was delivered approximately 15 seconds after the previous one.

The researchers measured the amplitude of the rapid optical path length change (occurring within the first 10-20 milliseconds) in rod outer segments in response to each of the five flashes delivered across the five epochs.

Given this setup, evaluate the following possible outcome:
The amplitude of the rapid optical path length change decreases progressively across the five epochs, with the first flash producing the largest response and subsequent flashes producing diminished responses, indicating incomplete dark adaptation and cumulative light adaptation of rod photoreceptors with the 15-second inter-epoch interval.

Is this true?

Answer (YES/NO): NO